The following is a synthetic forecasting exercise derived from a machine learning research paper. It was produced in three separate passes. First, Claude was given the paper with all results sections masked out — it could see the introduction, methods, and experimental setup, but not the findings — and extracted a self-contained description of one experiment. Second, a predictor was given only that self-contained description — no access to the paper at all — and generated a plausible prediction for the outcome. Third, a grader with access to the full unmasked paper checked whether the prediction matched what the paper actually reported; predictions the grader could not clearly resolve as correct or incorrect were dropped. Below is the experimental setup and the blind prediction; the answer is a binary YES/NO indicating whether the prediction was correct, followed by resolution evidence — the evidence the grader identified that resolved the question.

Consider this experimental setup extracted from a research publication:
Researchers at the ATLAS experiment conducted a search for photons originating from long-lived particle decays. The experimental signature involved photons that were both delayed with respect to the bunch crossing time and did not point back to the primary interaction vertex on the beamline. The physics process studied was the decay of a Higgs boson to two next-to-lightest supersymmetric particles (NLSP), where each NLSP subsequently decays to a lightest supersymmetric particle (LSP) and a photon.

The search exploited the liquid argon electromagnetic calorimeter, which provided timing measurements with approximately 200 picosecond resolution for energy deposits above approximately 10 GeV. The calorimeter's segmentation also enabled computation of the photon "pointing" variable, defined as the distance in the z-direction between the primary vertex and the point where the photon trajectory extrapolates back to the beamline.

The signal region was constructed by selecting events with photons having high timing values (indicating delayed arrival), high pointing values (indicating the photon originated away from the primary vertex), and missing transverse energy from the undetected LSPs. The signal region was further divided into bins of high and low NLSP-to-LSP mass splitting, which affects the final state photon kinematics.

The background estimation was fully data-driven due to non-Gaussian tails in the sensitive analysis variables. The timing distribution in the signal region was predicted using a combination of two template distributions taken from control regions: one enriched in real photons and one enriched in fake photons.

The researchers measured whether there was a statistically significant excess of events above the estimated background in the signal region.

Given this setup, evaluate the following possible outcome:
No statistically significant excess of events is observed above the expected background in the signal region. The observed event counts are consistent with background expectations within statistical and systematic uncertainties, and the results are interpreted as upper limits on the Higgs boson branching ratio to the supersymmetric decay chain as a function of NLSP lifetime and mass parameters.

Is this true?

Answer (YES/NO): YES